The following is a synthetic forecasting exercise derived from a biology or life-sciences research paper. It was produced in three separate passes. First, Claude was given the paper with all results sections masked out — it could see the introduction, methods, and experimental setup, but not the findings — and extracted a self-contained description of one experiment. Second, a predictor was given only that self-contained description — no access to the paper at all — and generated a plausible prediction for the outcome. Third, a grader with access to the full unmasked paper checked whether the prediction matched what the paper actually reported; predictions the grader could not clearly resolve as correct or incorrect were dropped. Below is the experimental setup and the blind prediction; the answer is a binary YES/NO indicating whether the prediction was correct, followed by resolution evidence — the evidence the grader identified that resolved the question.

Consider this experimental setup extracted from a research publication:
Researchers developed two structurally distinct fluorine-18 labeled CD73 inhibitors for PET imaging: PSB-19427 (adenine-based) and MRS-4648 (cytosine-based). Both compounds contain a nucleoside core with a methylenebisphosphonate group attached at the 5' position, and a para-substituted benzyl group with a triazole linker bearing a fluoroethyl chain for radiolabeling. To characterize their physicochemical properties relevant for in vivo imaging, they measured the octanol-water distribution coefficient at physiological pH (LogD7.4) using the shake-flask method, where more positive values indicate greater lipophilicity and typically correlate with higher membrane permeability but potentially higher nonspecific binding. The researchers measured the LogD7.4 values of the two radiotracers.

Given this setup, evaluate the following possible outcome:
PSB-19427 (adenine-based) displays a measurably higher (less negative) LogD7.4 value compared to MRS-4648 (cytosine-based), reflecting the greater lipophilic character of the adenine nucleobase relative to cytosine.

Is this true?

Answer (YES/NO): NO